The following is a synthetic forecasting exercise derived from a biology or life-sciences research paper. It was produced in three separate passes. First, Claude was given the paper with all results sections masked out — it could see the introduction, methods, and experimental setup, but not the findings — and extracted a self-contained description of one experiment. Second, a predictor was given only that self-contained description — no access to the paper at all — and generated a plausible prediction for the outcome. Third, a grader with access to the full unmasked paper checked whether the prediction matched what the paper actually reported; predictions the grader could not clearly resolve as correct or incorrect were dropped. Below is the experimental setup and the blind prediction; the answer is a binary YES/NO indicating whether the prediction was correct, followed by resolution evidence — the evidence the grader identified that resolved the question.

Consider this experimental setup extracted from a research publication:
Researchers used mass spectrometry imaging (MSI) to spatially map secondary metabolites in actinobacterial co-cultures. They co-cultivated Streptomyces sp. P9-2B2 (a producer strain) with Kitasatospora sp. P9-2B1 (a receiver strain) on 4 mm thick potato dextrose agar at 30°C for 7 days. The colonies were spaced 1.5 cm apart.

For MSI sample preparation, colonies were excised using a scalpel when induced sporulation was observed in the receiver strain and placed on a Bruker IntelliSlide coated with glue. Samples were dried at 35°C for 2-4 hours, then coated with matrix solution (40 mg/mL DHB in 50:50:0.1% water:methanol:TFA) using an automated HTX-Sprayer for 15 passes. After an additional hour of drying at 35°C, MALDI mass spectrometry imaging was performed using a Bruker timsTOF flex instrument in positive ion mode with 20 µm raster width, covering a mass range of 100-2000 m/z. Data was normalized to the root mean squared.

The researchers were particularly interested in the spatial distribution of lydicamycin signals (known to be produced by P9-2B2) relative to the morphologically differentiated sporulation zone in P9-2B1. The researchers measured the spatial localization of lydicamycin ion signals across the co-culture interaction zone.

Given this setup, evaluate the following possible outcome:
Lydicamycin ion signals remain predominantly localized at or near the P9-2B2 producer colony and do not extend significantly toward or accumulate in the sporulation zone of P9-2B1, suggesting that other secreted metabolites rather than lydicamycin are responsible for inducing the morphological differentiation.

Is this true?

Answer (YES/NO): NO